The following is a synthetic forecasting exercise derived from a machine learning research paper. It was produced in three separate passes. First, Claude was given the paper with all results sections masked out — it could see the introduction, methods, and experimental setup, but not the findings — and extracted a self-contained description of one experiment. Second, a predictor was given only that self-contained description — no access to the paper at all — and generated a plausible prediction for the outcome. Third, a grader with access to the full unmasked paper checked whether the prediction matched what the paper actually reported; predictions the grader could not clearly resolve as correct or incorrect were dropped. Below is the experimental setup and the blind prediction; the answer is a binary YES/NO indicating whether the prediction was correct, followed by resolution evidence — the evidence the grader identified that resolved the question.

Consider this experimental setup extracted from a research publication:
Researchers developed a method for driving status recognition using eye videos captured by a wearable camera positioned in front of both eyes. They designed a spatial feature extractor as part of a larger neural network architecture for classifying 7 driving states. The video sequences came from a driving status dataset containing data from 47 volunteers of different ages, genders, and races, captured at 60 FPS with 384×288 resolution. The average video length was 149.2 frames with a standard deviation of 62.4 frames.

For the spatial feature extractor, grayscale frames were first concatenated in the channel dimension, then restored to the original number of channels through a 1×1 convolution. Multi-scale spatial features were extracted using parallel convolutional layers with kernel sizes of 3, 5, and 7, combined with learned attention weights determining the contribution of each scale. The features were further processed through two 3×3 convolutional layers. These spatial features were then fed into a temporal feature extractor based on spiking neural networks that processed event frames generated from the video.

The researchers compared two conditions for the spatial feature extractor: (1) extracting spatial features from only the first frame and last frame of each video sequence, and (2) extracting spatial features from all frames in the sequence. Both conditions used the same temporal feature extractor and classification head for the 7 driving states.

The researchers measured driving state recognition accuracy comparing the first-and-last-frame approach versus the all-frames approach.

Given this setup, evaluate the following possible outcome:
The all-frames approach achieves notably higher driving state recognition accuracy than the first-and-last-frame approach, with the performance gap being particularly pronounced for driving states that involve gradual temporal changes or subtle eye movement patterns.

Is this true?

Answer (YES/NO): NO